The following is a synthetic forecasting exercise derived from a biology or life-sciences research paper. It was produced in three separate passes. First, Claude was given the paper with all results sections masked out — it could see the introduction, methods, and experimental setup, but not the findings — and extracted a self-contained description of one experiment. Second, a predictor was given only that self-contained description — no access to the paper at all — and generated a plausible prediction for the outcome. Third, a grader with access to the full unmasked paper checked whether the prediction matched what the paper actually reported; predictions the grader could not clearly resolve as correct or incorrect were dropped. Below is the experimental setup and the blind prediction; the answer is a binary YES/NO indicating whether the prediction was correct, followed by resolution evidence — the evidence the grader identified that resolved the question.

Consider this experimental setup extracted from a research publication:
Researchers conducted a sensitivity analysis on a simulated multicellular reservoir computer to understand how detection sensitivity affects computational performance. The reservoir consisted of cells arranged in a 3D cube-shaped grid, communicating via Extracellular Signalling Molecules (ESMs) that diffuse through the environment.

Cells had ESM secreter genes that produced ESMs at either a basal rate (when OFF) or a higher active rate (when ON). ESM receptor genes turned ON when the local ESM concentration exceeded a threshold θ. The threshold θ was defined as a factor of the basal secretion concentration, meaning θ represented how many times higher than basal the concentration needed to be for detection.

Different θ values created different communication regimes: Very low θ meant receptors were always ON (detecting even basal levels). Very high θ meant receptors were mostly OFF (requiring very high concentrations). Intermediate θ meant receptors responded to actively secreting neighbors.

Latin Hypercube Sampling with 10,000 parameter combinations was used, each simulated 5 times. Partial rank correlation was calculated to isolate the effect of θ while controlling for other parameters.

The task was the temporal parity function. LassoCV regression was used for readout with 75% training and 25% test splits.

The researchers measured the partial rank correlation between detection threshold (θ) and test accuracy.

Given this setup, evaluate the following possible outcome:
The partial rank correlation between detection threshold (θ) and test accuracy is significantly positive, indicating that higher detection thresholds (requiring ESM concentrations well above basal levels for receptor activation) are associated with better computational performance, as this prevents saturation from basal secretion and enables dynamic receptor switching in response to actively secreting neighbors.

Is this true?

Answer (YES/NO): NO